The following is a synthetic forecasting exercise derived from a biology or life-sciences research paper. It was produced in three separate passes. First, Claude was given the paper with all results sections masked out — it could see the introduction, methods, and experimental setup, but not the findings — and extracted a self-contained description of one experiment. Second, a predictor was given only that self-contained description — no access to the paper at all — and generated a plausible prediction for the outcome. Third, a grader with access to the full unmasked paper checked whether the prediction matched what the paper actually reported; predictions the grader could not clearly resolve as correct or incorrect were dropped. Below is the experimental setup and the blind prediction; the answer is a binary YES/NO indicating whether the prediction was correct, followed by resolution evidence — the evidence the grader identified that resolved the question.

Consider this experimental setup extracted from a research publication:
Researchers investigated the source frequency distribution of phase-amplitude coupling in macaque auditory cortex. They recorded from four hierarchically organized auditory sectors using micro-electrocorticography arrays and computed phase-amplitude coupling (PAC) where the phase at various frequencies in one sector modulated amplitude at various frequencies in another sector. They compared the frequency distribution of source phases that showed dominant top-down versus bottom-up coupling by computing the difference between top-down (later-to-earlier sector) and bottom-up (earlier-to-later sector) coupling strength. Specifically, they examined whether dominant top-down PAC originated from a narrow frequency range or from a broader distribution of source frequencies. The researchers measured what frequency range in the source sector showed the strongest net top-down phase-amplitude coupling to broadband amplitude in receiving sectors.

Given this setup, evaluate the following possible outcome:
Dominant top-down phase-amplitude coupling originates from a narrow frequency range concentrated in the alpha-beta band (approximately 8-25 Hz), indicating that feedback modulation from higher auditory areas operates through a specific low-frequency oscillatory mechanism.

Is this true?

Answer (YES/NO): NO